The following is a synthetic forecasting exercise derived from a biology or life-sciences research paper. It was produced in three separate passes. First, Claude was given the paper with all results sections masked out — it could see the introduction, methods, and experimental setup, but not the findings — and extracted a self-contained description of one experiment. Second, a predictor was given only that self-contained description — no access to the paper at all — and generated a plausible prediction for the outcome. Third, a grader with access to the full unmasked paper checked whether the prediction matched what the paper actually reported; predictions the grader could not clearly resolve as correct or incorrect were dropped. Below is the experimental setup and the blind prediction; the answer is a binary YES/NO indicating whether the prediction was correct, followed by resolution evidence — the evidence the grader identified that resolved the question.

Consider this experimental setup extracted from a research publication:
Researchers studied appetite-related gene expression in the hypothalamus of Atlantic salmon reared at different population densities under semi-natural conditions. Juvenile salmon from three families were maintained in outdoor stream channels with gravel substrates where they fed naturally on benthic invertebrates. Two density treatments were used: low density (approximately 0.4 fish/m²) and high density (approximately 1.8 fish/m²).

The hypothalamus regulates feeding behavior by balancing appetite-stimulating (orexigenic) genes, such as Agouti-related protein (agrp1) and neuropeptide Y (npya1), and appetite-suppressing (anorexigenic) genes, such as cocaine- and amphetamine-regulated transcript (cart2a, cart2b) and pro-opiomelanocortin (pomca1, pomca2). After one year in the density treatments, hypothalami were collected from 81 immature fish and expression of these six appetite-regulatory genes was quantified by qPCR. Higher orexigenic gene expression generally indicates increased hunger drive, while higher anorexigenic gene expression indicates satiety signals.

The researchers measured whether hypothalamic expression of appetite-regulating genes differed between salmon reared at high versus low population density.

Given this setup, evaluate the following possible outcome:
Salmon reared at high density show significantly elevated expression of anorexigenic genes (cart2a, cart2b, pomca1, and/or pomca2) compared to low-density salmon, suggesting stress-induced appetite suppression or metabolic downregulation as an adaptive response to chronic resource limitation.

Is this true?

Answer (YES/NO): NO